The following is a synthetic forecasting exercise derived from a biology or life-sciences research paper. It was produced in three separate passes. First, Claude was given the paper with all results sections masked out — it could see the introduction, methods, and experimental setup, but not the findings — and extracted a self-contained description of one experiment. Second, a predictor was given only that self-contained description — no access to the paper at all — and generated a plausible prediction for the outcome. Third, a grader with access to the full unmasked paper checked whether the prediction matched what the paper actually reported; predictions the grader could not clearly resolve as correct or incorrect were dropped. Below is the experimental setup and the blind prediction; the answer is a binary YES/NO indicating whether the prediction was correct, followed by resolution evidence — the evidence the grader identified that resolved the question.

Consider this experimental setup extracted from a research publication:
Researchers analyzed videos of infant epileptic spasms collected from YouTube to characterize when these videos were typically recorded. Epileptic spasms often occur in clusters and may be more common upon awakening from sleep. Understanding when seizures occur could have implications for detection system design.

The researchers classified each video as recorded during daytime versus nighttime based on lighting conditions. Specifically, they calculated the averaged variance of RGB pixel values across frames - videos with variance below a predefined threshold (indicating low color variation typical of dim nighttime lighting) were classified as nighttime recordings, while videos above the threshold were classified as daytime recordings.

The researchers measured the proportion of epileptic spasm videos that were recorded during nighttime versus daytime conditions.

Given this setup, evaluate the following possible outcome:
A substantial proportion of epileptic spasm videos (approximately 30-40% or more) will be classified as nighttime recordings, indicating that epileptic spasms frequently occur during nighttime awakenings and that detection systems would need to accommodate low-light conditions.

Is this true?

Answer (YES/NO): NO